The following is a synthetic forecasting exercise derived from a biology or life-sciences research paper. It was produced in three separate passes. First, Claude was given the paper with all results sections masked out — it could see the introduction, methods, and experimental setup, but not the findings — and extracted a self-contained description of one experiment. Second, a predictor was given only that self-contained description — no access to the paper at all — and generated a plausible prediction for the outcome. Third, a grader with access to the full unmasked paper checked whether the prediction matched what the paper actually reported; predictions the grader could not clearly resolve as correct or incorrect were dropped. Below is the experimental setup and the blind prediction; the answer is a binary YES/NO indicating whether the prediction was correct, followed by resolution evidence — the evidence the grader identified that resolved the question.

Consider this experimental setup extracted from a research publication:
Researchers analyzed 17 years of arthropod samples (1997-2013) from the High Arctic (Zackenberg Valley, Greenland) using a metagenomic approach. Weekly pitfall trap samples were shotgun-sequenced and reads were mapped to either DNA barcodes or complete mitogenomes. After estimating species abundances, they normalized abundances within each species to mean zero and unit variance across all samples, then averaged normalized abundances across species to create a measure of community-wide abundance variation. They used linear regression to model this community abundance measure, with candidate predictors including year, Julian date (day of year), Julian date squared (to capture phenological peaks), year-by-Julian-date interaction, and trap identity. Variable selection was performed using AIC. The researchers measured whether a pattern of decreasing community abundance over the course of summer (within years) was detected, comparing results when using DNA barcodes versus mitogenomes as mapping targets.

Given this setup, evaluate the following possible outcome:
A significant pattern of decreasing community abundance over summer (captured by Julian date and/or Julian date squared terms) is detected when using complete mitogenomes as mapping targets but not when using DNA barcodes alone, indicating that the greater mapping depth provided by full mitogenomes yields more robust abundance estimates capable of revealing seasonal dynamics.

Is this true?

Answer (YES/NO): YES